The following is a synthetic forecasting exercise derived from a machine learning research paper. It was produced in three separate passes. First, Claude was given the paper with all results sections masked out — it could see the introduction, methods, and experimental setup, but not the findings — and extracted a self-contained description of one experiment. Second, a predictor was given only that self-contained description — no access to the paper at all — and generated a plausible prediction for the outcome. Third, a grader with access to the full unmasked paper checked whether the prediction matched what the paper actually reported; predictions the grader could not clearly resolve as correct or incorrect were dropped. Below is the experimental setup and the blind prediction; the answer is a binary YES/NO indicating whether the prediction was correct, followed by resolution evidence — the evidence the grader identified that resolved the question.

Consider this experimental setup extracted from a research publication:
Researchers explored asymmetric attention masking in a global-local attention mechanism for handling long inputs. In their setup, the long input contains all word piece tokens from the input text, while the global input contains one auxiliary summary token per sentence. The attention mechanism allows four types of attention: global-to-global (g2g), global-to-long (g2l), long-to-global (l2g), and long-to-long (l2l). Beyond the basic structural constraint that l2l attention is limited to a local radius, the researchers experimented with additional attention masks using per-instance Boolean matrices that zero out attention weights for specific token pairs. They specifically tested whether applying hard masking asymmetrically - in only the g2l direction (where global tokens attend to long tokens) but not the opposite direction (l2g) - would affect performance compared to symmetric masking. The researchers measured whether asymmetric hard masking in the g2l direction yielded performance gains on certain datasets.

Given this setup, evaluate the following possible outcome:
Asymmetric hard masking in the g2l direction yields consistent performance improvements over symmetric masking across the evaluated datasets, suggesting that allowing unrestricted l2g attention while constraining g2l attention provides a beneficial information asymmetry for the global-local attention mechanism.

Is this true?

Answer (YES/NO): NO